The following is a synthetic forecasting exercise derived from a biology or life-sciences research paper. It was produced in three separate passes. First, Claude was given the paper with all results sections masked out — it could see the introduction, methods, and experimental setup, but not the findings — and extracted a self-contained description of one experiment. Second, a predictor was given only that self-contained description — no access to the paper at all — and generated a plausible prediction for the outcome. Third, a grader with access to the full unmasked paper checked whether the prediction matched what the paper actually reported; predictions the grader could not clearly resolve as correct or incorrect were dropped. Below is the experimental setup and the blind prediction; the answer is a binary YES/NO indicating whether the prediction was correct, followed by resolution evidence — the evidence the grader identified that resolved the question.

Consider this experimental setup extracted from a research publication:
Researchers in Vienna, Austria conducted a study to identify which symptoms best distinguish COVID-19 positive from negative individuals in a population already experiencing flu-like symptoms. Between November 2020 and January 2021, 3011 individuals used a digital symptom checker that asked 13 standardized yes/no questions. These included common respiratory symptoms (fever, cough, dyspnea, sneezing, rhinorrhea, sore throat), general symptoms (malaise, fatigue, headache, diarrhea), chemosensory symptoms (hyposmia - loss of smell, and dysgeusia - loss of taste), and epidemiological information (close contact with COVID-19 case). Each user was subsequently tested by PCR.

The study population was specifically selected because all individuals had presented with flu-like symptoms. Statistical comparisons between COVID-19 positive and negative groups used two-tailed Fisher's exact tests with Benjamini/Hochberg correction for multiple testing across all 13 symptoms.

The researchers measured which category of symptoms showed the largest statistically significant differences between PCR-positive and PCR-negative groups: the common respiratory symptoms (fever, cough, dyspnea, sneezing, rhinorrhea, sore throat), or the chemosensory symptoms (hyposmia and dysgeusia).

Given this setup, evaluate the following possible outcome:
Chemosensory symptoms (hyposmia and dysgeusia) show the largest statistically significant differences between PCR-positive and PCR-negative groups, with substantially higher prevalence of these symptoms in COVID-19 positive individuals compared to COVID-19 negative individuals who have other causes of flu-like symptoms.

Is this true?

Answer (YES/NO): YES